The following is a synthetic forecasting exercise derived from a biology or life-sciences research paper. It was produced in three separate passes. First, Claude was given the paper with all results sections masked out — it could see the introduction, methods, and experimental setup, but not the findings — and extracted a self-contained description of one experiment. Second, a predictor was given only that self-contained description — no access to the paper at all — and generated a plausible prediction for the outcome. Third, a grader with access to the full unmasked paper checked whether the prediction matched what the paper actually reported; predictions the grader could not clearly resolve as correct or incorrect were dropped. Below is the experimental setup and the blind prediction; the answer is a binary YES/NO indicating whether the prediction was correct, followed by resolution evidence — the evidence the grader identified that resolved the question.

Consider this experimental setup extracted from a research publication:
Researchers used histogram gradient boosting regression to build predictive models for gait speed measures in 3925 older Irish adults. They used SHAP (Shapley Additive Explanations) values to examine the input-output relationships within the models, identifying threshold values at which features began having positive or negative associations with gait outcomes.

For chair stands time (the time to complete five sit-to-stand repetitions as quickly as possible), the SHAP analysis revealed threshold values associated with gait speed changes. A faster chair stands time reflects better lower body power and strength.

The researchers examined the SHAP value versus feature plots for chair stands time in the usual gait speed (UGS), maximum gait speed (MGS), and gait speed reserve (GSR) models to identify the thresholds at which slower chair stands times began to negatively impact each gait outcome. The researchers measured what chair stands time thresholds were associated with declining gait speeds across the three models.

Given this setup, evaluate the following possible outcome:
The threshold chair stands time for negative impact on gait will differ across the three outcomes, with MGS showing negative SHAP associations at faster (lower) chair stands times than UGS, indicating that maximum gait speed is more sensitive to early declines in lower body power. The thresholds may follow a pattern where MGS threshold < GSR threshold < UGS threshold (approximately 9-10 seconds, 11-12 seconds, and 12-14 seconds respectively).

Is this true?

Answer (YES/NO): NO